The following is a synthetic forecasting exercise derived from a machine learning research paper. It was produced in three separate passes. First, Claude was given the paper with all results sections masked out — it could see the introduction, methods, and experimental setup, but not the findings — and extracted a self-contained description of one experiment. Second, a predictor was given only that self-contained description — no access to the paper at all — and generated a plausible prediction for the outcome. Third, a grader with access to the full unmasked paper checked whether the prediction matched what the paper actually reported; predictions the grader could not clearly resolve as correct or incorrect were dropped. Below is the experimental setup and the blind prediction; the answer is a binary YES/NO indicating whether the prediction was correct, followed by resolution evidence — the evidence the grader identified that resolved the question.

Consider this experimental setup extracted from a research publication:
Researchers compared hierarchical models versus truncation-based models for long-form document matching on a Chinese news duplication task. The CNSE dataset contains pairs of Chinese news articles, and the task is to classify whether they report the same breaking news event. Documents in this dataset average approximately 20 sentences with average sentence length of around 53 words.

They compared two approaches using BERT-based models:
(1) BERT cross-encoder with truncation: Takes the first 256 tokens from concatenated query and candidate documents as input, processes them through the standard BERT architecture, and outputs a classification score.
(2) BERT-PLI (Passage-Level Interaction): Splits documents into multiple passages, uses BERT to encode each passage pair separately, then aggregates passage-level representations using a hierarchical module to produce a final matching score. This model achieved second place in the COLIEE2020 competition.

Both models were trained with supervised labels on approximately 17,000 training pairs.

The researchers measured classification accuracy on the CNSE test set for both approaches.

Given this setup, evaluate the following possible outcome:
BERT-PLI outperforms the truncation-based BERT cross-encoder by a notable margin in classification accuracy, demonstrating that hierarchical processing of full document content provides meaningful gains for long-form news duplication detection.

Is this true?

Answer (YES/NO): NO